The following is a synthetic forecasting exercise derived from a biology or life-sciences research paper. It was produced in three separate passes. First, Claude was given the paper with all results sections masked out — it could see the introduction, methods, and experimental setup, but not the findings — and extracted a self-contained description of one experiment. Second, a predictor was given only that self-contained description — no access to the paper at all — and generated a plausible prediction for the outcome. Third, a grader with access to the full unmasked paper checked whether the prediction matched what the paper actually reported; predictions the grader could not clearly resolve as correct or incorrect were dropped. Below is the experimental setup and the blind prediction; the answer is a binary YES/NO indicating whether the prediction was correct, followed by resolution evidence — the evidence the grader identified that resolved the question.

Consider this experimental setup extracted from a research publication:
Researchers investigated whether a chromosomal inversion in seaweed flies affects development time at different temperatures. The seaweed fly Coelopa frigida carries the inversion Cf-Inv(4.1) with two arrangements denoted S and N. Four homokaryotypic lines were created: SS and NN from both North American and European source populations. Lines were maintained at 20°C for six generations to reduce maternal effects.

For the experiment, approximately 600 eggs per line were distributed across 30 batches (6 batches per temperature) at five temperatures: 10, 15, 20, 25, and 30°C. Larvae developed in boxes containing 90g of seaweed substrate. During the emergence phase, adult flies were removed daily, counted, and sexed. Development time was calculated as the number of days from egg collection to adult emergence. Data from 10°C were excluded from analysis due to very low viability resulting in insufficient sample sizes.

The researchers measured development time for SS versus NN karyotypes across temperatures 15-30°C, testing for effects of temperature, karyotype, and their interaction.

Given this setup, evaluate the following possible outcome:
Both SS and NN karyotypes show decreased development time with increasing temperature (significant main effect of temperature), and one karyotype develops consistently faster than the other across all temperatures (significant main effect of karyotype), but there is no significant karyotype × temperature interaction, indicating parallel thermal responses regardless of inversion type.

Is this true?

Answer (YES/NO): NO